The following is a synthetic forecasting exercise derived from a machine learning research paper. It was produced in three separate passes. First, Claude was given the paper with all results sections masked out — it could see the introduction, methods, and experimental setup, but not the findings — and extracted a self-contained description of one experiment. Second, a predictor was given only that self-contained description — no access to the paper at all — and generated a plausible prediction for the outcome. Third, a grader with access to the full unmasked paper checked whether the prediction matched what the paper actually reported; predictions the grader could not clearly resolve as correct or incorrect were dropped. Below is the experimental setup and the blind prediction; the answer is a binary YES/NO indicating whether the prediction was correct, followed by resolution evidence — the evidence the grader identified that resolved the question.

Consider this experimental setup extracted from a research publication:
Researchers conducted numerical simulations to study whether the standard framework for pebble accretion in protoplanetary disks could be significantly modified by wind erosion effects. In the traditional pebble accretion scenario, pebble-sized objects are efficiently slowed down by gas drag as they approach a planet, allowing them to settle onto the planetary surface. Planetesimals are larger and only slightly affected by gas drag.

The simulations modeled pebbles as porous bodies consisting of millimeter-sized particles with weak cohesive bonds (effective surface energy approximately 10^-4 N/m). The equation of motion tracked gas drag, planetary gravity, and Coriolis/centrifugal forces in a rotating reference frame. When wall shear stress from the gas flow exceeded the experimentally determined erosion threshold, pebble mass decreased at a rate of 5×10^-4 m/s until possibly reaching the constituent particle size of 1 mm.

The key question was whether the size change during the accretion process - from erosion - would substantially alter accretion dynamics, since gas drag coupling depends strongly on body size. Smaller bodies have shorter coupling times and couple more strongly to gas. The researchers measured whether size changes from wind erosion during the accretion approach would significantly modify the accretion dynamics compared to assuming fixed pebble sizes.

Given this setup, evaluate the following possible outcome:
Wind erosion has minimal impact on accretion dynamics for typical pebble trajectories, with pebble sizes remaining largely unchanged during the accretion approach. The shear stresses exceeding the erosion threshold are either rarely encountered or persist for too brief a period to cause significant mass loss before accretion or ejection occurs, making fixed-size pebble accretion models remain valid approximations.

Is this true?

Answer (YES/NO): NO